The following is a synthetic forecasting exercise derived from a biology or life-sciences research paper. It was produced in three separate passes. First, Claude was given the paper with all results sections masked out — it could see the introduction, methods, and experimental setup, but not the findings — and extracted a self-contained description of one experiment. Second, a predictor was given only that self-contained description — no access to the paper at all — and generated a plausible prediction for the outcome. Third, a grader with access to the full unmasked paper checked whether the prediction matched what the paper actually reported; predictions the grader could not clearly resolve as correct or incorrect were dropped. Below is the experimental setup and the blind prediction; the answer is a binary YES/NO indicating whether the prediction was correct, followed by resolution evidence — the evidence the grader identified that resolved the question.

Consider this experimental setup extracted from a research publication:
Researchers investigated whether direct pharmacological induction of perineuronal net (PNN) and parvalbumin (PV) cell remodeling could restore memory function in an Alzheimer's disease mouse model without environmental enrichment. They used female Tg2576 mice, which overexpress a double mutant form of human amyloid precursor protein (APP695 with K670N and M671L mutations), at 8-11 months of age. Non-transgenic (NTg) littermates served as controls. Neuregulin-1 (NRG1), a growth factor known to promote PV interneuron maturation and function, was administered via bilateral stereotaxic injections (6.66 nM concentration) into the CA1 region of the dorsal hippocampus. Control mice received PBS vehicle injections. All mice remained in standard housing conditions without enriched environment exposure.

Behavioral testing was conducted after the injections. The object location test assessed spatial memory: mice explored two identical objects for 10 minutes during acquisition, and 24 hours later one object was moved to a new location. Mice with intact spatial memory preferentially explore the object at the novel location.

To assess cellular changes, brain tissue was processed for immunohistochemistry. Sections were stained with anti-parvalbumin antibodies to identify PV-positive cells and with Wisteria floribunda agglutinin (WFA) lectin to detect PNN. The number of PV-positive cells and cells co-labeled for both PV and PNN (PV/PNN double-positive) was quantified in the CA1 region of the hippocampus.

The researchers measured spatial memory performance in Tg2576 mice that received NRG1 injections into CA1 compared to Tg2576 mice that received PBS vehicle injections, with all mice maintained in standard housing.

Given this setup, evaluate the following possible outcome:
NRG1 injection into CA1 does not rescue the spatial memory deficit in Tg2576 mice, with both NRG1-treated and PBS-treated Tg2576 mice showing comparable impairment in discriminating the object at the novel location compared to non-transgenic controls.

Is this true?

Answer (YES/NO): NO